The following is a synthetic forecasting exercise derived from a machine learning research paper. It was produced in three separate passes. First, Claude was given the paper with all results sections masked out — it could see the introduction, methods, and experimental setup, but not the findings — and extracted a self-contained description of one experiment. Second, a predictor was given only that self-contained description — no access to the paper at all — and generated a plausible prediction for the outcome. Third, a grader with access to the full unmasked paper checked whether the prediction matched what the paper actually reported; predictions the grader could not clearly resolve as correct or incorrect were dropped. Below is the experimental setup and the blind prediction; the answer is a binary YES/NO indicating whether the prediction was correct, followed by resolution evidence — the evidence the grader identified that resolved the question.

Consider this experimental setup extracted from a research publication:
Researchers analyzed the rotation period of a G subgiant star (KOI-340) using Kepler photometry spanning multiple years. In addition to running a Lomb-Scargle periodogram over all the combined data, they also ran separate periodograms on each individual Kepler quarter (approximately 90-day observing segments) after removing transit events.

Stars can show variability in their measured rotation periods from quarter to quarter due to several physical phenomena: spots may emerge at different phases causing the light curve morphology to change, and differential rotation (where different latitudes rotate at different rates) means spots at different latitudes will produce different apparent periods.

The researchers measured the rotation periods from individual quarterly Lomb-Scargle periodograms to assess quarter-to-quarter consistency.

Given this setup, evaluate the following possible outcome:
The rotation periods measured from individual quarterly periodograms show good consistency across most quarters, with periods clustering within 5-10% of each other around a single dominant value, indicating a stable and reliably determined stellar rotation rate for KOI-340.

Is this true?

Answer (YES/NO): NO